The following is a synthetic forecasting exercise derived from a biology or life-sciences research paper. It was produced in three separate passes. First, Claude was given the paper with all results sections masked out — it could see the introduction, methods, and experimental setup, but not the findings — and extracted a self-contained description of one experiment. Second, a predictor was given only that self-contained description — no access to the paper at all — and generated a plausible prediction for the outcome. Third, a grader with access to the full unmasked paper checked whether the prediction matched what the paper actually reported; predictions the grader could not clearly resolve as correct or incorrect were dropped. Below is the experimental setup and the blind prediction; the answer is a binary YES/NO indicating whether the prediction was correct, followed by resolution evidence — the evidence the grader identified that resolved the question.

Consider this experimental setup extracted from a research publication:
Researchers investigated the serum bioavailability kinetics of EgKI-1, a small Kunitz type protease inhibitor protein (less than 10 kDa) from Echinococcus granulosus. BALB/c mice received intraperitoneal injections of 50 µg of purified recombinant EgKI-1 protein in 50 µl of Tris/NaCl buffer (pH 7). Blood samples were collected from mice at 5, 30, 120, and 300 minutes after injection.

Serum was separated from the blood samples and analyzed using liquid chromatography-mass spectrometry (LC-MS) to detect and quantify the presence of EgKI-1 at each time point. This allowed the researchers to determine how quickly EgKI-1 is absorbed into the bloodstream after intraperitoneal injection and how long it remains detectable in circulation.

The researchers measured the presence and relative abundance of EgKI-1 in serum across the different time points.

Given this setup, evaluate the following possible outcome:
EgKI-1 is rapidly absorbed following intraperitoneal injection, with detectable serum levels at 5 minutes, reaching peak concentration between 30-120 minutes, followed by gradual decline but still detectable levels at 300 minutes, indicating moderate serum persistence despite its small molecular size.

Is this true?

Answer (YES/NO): NO